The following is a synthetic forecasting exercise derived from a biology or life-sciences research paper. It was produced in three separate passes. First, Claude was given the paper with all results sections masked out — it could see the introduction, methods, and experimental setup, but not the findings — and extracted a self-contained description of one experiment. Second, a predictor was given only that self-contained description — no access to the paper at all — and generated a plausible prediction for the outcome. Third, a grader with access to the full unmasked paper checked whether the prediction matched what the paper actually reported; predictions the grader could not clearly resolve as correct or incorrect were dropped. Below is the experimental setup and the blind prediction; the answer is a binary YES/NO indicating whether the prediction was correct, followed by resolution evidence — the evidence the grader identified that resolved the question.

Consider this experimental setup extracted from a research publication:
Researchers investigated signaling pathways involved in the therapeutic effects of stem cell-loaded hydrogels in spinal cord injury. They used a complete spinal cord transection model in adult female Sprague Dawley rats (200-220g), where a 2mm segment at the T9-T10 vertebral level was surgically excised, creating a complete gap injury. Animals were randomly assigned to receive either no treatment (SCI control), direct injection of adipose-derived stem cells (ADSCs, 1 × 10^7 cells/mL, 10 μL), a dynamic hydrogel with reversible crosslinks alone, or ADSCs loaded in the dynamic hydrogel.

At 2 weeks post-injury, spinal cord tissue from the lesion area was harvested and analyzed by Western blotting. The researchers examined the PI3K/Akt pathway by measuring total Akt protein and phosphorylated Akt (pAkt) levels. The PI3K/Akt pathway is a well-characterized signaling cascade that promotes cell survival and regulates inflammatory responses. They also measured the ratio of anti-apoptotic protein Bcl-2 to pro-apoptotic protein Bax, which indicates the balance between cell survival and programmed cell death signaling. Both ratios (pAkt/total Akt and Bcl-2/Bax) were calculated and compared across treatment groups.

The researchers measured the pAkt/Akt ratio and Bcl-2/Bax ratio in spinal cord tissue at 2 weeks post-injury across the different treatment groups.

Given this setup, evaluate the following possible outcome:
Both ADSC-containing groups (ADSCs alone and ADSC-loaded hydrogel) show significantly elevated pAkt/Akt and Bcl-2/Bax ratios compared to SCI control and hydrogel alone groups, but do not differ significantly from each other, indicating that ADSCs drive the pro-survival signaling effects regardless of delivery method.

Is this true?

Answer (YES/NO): NO